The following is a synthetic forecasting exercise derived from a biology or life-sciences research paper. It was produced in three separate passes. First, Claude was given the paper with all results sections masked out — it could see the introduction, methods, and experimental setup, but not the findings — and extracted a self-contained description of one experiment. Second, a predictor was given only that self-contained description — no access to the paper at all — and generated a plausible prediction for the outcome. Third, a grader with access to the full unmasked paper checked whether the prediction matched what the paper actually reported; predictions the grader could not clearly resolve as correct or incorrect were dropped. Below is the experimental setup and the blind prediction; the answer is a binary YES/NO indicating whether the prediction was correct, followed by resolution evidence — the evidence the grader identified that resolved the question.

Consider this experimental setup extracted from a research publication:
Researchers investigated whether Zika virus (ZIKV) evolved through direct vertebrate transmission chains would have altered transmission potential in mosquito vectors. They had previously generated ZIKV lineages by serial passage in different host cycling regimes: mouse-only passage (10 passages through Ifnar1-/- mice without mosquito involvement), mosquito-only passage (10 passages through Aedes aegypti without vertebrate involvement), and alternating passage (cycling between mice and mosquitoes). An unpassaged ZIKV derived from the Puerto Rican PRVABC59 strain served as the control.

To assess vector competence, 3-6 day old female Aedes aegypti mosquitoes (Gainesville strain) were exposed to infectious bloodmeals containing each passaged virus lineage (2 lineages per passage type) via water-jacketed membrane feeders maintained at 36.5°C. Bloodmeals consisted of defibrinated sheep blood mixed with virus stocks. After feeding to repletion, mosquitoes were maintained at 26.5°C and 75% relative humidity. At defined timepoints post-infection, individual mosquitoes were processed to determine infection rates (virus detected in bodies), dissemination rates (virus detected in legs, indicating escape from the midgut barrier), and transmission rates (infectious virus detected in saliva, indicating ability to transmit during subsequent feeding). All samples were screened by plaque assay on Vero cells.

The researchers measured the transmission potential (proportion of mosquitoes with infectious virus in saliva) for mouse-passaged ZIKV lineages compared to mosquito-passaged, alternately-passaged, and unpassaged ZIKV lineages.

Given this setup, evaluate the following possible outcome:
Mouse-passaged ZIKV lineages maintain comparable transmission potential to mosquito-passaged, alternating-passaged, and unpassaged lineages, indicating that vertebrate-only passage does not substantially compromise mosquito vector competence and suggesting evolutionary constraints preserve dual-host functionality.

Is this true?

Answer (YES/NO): NO